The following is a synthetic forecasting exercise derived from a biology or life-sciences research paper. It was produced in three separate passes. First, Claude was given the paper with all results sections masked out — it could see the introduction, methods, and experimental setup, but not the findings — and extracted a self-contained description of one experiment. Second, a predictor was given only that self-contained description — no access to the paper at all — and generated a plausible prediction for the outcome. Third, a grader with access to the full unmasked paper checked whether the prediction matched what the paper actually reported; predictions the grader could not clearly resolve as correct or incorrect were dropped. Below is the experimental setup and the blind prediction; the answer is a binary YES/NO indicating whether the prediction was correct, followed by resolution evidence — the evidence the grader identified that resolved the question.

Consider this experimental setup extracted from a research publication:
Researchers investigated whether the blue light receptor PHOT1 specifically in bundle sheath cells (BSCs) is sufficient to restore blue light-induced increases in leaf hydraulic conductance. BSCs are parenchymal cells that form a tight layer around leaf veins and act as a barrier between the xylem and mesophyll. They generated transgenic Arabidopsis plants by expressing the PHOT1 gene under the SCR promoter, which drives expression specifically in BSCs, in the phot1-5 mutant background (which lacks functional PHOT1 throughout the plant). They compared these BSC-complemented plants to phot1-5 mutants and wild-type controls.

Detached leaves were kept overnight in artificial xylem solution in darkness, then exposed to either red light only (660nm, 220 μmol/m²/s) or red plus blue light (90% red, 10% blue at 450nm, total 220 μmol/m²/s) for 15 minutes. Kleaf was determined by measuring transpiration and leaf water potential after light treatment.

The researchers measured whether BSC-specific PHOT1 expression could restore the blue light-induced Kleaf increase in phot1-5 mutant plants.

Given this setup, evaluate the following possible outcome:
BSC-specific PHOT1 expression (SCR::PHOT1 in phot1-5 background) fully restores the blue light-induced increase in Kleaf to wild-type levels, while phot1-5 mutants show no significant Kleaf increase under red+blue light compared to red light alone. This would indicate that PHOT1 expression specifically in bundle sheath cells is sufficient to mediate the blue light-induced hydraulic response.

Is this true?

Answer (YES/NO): YES